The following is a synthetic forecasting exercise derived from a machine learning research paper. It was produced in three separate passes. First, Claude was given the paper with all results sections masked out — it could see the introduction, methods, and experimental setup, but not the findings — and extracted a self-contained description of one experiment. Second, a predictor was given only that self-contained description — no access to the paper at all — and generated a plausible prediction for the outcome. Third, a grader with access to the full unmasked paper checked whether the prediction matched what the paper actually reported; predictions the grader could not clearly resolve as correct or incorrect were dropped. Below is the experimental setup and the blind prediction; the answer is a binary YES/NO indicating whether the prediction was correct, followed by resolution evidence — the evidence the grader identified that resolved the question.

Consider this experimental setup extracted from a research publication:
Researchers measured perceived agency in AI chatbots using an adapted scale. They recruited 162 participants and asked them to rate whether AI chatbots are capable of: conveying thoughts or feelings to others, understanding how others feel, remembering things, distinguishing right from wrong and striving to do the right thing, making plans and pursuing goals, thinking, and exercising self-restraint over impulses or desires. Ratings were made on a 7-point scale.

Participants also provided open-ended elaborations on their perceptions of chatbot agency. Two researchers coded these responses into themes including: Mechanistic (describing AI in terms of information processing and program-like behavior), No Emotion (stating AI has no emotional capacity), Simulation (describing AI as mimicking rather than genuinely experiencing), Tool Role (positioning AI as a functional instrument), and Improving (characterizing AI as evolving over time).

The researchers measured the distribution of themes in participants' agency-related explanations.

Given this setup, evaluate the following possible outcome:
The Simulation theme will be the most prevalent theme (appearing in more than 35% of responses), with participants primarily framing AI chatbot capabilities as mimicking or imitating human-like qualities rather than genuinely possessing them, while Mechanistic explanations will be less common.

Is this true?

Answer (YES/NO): NO